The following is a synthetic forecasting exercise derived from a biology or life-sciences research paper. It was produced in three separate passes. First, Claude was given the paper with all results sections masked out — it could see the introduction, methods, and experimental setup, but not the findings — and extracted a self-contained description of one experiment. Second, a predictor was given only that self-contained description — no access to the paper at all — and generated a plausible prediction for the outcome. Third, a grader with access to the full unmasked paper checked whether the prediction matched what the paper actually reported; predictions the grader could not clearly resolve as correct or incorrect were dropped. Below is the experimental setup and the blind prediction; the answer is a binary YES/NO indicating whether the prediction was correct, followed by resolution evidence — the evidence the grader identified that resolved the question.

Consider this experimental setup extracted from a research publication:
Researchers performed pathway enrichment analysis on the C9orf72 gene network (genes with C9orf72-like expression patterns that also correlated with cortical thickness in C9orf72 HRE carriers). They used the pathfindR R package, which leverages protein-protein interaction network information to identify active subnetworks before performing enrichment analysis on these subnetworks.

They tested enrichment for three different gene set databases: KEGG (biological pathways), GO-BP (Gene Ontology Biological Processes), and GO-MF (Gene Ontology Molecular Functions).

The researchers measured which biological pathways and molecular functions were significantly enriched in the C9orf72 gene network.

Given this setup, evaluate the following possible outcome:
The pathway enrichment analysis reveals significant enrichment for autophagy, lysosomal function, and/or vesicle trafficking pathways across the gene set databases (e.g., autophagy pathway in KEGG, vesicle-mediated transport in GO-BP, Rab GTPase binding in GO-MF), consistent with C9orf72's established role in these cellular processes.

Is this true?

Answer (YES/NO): YES